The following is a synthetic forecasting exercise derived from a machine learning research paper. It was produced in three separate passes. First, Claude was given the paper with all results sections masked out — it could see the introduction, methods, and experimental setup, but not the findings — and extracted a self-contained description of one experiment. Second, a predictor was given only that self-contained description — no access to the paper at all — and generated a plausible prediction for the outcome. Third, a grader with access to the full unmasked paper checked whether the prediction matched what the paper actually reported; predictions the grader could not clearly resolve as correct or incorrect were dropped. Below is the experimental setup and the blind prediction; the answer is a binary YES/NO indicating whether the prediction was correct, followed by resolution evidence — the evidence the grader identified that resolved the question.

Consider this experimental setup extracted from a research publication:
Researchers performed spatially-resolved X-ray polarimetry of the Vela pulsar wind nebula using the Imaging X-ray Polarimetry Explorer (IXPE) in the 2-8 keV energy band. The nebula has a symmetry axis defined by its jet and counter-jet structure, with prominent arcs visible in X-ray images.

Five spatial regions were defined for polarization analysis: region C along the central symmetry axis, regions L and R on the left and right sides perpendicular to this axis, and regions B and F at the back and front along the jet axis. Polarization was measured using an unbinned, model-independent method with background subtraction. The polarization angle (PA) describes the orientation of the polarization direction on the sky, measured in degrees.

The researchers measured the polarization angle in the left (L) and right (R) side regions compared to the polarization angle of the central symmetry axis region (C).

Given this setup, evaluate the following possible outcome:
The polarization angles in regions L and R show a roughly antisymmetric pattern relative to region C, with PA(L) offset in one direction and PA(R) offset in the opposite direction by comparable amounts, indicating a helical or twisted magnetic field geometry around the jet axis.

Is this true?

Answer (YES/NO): NO